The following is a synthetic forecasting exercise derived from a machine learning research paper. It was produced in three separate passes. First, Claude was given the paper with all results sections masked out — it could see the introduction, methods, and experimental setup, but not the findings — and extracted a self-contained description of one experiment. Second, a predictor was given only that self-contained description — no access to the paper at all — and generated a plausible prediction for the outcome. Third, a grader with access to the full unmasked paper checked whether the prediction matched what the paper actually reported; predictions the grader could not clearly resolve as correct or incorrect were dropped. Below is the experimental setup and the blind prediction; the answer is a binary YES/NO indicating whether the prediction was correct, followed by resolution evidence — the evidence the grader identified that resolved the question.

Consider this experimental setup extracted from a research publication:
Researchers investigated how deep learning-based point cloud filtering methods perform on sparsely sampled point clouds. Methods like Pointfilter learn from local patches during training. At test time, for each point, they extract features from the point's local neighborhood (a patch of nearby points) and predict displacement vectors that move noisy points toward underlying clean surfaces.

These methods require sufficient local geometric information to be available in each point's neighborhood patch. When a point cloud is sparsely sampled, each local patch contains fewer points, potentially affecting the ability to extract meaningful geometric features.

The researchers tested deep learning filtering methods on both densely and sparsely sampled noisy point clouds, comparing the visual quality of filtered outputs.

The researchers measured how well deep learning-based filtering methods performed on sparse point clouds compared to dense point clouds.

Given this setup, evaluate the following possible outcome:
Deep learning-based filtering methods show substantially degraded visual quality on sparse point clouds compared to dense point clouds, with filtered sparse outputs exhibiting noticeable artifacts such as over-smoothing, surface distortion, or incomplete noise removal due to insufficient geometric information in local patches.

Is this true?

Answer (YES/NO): YES